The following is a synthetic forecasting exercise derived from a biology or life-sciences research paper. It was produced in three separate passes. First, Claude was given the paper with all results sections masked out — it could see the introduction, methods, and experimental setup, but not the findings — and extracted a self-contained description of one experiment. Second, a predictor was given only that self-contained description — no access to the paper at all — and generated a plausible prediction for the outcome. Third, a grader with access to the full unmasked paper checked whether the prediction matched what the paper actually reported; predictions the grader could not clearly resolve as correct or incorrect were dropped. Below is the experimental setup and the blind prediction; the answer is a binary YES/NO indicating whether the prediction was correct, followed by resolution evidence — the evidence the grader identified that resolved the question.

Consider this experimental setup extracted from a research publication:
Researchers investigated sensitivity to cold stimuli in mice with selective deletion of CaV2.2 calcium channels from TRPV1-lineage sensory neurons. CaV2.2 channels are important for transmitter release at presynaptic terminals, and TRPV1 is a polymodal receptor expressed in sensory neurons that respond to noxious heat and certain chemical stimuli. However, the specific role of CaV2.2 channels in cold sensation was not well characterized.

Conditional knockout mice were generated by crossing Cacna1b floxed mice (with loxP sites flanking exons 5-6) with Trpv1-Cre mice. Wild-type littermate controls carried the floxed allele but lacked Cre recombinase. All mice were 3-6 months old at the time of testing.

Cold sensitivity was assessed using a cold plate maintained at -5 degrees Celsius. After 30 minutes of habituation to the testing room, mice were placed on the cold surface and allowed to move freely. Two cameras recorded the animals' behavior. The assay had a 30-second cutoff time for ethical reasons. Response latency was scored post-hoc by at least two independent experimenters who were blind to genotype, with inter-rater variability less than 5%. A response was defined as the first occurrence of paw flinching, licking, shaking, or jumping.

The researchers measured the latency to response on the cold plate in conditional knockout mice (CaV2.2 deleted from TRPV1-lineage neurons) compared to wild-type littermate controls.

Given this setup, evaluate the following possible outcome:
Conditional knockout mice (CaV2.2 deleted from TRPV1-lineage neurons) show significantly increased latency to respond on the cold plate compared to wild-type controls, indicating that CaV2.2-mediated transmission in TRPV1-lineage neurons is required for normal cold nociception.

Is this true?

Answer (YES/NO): YES